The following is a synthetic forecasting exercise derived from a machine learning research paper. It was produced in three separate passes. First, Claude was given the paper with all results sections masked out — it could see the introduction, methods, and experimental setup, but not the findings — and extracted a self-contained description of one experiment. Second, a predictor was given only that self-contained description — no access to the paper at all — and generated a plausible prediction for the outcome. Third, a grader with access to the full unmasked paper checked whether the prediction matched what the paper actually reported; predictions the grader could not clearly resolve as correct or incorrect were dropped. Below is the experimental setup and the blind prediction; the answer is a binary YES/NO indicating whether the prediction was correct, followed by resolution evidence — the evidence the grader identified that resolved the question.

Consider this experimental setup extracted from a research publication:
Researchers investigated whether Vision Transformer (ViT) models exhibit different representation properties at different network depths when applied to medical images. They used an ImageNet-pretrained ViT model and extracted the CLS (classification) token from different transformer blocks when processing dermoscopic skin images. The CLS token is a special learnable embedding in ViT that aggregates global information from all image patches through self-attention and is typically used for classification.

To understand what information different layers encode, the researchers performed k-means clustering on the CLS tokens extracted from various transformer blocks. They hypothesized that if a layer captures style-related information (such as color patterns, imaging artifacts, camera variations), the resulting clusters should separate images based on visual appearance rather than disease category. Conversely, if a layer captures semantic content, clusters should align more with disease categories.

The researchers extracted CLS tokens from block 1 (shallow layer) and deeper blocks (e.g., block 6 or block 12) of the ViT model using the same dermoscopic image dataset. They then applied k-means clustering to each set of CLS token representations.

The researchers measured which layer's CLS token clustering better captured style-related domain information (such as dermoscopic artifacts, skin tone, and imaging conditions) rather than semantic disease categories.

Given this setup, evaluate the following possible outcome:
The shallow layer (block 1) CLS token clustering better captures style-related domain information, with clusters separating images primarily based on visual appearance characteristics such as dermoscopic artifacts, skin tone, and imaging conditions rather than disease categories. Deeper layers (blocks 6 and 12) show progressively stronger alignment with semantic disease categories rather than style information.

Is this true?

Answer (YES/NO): YES